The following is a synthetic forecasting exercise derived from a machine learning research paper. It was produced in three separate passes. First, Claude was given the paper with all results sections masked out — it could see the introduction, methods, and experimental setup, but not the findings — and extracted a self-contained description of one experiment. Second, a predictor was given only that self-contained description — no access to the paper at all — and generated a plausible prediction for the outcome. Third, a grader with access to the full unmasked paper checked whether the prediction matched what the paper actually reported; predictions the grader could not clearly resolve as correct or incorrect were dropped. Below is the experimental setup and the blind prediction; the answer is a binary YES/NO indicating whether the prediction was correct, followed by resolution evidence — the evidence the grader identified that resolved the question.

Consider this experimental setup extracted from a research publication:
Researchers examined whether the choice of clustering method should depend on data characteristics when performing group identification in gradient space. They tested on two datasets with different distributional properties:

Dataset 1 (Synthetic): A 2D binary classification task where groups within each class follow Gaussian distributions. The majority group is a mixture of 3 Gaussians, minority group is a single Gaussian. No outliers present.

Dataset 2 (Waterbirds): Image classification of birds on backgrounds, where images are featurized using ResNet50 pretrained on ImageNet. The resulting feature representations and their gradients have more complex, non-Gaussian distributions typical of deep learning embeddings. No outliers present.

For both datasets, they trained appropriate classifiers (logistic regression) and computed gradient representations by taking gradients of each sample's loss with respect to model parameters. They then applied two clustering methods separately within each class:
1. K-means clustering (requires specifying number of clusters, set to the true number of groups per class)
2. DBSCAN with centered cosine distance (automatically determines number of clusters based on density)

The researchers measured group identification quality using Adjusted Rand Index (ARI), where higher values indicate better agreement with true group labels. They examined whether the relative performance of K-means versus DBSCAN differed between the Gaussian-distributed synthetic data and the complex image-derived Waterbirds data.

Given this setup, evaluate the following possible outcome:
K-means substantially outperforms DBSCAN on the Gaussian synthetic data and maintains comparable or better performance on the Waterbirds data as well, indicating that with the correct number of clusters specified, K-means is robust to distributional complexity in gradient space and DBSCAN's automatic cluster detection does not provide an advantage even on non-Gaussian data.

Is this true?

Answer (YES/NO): NO